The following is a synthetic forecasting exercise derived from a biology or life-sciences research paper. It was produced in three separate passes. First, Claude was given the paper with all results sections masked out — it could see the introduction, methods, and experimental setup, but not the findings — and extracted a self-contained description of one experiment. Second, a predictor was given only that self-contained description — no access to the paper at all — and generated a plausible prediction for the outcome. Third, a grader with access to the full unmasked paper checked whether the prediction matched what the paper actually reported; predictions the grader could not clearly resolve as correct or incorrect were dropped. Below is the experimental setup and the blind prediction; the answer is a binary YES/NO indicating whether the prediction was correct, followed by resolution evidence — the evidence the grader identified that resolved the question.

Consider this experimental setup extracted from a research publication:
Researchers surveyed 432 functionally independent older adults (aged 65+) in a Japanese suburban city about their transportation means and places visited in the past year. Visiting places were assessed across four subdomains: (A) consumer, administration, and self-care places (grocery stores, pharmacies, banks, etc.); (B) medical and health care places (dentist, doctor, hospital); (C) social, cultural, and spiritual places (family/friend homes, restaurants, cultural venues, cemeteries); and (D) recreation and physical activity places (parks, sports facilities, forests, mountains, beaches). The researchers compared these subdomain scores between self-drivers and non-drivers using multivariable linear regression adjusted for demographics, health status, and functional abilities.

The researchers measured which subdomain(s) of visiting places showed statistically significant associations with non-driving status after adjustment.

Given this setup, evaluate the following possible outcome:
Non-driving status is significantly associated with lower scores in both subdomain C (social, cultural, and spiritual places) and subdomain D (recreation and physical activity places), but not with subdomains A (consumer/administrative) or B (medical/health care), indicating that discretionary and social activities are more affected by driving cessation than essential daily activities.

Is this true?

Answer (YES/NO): NO